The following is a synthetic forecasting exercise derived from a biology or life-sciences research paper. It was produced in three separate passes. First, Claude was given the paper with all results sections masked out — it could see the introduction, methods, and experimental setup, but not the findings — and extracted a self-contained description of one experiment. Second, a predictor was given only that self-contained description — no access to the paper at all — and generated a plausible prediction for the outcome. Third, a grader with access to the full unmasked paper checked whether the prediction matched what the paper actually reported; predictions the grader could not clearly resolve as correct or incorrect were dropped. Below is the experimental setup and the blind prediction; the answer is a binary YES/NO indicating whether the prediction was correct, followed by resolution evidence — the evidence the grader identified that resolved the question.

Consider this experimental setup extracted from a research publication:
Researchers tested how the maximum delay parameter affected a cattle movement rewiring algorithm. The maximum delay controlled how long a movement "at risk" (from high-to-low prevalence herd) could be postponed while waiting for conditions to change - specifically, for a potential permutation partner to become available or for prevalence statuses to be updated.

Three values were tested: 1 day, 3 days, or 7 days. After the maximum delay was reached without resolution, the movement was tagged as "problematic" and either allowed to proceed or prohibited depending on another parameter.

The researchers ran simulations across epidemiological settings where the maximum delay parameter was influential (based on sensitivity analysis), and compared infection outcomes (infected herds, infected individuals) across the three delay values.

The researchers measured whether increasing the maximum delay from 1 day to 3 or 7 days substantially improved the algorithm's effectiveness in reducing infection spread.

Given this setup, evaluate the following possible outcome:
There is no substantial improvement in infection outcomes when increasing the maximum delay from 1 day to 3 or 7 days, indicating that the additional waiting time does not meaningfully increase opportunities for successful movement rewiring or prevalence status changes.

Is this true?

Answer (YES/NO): YES